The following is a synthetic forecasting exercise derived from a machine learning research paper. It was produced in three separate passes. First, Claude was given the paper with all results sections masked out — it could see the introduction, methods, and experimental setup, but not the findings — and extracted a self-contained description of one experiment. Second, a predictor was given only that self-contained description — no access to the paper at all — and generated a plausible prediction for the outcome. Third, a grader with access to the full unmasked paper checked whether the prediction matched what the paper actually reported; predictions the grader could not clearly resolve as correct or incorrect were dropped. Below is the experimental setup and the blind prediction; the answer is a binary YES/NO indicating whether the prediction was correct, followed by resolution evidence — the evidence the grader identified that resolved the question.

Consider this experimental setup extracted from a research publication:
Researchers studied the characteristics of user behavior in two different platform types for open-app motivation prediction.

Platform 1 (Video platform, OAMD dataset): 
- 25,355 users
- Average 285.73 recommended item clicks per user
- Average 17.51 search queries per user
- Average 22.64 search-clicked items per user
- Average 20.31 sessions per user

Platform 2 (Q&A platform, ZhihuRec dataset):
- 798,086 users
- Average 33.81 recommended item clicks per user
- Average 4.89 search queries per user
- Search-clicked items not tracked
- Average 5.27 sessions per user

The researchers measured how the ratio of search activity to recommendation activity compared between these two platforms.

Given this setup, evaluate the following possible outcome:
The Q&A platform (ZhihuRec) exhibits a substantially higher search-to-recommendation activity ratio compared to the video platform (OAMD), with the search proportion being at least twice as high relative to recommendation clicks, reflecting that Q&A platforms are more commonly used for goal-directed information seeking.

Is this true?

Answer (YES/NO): YES